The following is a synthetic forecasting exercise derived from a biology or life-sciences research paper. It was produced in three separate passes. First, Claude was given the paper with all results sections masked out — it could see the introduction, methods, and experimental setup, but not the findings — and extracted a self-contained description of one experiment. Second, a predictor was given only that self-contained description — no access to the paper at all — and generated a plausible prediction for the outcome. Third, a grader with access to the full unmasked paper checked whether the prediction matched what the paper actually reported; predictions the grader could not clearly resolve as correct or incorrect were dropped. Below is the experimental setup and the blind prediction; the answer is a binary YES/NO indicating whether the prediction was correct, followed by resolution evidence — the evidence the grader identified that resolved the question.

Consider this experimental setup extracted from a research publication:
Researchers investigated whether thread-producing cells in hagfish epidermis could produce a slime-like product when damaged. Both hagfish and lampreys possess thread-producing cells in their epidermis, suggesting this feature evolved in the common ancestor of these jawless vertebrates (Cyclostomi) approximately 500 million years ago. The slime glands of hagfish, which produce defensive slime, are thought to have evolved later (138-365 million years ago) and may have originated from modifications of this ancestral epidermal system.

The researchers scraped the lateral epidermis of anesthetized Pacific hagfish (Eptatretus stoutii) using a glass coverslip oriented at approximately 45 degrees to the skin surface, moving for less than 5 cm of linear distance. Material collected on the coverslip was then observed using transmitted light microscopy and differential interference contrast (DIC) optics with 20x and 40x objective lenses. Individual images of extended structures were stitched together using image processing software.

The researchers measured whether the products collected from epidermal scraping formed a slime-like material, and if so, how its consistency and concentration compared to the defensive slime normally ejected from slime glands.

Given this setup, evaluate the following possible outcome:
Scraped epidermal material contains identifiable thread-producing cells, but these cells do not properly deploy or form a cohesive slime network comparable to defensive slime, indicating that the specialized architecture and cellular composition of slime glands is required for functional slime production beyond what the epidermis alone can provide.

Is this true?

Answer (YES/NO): NO